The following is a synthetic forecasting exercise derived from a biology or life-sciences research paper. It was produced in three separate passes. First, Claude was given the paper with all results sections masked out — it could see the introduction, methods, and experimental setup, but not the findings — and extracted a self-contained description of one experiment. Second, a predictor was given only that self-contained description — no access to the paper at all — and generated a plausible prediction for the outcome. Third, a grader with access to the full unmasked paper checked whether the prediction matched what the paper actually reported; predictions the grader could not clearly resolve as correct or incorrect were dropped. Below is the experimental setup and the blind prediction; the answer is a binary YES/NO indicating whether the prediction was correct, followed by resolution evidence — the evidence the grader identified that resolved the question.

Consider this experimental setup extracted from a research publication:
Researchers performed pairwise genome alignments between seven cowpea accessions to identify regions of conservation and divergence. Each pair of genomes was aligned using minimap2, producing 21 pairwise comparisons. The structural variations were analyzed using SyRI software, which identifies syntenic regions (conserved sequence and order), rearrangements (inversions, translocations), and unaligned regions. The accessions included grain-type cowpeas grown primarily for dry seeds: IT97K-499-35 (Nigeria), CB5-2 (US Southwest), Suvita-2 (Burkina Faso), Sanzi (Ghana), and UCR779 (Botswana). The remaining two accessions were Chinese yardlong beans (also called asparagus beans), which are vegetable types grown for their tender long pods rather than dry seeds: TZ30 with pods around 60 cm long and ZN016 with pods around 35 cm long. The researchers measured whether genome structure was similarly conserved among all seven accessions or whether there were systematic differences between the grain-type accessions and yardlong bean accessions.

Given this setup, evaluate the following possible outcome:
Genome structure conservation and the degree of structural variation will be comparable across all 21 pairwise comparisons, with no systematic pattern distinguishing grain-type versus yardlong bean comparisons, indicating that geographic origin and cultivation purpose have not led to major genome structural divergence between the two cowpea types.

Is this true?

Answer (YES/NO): NO